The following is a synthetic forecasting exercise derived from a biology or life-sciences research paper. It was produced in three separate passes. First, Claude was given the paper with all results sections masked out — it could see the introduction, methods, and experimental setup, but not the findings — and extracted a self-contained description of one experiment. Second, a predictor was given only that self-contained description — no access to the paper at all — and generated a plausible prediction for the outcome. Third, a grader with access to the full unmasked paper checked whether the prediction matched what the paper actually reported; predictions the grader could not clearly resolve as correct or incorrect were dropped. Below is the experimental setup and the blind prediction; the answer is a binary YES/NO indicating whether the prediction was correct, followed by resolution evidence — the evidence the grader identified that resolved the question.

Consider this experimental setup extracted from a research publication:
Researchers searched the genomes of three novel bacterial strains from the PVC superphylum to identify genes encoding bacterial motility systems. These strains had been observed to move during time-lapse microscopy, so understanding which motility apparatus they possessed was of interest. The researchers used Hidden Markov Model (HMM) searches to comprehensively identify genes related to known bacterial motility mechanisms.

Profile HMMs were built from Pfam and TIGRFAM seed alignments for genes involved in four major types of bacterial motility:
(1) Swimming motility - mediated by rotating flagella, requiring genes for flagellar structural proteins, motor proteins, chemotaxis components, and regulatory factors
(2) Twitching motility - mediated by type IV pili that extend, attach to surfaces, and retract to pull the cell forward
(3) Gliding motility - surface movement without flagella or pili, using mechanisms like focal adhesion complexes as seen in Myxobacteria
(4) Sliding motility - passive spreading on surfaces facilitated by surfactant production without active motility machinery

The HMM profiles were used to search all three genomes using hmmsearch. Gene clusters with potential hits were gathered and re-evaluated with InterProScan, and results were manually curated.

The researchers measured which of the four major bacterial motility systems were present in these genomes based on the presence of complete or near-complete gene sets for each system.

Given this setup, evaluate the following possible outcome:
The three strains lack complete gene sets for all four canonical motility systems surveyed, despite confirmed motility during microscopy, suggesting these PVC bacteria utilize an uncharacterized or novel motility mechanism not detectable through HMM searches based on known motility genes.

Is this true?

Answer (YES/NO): NO